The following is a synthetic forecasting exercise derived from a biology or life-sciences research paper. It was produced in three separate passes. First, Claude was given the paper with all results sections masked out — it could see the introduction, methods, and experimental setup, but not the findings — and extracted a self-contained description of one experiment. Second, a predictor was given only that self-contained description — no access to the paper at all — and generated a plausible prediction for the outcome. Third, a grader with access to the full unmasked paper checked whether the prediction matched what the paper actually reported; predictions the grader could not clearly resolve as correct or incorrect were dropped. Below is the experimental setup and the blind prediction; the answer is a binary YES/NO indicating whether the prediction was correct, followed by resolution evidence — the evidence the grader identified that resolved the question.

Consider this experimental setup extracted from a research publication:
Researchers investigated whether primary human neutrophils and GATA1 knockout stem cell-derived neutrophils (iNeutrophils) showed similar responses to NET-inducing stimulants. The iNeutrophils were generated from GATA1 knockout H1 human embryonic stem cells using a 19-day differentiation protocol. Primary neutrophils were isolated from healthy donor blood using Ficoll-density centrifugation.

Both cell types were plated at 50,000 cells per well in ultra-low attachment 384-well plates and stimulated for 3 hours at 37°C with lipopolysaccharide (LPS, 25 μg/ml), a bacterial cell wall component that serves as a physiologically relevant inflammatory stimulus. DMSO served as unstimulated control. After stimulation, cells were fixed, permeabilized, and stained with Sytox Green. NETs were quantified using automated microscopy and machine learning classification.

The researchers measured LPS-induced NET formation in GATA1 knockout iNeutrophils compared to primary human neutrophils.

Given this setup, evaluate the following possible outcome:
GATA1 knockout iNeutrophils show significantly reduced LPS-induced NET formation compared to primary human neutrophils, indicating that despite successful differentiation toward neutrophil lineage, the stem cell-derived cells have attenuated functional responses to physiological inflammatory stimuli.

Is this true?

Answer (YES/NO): NO